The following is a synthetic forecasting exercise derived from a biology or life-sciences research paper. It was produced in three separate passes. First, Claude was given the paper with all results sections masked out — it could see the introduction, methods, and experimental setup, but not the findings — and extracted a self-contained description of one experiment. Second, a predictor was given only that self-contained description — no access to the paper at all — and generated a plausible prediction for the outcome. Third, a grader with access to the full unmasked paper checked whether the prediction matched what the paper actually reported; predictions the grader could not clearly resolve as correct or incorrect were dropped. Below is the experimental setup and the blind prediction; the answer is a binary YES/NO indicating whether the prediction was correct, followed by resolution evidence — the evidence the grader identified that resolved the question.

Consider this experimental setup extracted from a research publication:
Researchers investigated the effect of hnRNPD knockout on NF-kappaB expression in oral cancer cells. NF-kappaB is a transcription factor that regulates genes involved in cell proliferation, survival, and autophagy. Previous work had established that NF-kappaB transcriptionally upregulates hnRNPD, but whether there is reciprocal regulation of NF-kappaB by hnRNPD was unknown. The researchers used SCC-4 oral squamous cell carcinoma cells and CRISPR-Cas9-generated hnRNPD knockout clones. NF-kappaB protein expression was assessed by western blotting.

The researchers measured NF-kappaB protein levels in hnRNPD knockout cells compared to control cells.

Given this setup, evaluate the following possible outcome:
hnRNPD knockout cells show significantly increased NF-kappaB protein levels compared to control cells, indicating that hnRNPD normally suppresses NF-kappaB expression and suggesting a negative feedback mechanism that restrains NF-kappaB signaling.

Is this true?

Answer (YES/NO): NO